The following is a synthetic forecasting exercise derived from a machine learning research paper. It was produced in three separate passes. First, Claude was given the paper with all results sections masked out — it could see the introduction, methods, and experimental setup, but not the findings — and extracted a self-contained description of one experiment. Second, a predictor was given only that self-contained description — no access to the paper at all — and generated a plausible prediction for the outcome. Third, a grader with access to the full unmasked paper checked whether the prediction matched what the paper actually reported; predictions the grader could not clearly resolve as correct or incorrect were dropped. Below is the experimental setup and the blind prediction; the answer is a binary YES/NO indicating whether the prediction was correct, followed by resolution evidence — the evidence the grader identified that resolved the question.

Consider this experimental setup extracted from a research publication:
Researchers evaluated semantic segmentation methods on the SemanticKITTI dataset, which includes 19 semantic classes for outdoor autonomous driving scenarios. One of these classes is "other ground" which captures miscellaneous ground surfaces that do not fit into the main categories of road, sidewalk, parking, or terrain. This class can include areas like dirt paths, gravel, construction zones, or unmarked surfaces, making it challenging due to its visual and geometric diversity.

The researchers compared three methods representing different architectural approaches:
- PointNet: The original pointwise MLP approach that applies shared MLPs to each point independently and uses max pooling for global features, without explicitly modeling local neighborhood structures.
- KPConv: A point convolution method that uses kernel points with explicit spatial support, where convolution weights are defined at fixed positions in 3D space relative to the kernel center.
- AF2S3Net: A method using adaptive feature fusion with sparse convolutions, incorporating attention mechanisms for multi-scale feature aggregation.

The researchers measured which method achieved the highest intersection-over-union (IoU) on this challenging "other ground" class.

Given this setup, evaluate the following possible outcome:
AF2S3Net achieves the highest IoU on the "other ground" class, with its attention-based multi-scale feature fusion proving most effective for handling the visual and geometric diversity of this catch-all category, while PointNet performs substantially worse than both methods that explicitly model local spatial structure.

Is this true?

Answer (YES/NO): YES